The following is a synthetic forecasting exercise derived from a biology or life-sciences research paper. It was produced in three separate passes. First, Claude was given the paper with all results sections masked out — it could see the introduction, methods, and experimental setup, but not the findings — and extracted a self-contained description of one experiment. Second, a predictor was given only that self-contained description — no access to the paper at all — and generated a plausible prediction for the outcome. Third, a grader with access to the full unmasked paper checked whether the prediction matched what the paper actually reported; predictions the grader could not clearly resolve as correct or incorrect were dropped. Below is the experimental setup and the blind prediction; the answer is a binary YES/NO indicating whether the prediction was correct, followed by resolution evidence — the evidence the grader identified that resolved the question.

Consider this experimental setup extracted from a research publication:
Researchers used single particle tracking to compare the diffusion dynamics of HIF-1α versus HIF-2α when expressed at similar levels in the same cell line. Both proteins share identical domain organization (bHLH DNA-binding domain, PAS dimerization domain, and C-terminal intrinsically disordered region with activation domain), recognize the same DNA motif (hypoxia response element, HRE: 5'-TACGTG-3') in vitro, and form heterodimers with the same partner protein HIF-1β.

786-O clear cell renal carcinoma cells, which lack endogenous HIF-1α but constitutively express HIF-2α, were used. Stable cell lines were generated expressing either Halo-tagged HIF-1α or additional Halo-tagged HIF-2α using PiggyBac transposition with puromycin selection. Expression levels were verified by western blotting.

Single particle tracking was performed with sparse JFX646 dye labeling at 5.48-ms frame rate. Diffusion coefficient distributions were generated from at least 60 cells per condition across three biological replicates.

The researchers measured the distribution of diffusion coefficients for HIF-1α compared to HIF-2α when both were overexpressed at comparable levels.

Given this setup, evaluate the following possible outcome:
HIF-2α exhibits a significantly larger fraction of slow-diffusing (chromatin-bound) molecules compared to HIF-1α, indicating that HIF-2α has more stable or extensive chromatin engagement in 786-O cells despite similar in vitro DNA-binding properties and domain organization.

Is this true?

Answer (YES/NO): YES